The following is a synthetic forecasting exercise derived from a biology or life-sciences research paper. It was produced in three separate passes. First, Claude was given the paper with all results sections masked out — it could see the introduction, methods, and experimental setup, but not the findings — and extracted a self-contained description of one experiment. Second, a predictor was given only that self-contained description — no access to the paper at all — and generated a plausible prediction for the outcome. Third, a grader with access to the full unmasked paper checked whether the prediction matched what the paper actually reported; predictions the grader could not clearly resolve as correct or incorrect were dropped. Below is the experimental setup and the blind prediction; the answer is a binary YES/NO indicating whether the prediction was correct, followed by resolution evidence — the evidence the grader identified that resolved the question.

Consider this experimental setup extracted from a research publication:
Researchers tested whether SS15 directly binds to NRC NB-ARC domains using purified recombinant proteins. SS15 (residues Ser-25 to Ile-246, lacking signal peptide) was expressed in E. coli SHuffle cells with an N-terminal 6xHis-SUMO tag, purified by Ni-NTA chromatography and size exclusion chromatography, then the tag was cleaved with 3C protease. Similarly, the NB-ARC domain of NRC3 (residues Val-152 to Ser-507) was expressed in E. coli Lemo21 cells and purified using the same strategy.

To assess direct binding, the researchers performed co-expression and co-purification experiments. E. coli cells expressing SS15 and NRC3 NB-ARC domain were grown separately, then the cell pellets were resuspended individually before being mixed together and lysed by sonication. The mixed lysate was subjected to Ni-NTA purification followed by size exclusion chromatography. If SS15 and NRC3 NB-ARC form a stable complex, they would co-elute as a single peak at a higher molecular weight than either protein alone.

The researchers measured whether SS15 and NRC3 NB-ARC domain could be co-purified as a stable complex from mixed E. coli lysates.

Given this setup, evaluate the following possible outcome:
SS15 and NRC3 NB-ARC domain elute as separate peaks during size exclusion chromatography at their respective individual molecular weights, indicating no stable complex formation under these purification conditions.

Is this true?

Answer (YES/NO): NO